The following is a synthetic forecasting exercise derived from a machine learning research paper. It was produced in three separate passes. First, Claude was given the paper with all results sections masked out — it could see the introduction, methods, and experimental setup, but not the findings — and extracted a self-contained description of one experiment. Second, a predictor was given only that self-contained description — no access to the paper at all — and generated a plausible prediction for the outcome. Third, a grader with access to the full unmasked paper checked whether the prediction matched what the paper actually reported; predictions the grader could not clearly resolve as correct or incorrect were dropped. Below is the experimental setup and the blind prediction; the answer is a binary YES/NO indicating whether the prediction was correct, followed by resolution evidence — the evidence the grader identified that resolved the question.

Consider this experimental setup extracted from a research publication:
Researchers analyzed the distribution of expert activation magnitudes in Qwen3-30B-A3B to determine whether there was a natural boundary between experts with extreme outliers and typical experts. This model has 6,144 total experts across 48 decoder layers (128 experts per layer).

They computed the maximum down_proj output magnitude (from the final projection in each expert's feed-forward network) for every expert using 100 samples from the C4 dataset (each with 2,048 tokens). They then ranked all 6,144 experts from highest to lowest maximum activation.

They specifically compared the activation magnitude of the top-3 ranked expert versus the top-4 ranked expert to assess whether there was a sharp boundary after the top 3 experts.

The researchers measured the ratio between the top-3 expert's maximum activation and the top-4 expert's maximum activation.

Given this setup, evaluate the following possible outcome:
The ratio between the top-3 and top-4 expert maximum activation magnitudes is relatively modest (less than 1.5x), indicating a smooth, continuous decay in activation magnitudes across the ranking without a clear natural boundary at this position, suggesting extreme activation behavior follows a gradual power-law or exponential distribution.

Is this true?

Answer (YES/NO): NO